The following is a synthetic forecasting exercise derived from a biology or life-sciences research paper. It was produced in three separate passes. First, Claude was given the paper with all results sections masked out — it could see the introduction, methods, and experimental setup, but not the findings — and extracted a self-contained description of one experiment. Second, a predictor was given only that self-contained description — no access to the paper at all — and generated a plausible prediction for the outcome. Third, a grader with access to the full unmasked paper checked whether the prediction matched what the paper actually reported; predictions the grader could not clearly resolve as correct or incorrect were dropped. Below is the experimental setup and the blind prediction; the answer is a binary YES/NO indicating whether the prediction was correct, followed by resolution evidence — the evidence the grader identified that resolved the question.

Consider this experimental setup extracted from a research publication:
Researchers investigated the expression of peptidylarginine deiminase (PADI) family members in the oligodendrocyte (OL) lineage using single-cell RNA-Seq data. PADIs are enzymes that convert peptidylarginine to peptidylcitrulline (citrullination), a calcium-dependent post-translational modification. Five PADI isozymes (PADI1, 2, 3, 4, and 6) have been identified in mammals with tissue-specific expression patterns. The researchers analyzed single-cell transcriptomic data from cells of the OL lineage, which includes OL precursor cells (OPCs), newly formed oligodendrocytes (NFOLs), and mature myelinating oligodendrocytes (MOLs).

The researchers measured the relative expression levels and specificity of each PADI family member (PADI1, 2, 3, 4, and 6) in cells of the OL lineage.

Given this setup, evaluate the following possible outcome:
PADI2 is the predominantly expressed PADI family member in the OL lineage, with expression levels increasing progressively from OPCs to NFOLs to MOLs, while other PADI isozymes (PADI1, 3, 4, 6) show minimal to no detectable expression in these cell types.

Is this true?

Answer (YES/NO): YES